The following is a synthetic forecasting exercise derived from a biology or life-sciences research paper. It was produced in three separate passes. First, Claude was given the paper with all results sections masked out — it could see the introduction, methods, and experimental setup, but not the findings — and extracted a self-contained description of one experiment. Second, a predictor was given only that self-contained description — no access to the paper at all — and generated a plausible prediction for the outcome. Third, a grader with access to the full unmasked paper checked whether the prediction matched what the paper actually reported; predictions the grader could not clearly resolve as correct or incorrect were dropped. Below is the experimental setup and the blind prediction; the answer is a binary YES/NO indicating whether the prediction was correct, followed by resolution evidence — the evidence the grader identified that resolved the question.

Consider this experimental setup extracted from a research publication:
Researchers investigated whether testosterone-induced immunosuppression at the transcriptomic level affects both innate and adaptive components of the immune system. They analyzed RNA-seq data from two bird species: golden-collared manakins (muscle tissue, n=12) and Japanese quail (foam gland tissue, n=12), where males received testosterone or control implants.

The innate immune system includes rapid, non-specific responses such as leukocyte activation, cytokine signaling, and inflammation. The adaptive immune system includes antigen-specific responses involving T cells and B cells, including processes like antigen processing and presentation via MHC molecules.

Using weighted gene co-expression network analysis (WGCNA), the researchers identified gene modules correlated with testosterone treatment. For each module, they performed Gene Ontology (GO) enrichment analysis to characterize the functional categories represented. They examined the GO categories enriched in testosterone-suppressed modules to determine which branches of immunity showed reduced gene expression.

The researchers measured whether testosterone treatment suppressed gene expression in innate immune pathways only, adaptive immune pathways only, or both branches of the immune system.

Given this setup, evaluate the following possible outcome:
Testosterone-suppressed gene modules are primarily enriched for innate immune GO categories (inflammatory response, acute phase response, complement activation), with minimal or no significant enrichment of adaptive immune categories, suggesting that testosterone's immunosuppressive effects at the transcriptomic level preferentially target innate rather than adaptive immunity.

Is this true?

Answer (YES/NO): NO